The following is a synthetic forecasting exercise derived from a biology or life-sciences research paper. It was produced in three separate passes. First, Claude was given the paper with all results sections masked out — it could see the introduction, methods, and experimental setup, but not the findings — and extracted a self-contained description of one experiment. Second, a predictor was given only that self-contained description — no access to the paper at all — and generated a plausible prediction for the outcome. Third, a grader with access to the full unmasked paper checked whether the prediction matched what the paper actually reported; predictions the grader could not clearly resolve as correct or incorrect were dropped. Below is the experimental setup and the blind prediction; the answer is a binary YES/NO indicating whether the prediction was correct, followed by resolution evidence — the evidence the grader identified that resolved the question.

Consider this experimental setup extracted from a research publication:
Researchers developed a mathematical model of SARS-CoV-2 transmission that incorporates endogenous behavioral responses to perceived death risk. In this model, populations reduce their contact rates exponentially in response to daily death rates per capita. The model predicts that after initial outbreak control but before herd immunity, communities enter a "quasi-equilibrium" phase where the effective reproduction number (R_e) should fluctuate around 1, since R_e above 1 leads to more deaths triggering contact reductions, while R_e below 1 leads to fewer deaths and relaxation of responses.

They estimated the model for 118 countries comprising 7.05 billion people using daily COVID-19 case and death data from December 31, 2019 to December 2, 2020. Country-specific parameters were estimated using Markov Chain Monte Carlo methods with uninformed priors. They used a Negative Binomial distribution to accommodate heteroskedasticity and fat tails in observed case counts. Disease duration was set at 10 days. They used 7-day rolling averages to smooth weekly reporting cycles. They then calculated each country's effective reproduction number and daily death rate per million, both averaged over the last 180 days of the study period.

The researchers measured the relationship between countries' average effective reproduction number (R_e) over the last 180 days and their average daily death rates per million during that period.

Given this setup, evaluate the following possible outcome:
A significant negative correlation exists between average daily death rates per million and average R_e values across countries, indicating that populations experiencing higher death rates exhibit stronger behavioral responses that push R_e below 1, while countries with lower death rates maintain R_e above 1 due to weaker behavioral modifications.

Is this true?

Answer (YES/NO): NO